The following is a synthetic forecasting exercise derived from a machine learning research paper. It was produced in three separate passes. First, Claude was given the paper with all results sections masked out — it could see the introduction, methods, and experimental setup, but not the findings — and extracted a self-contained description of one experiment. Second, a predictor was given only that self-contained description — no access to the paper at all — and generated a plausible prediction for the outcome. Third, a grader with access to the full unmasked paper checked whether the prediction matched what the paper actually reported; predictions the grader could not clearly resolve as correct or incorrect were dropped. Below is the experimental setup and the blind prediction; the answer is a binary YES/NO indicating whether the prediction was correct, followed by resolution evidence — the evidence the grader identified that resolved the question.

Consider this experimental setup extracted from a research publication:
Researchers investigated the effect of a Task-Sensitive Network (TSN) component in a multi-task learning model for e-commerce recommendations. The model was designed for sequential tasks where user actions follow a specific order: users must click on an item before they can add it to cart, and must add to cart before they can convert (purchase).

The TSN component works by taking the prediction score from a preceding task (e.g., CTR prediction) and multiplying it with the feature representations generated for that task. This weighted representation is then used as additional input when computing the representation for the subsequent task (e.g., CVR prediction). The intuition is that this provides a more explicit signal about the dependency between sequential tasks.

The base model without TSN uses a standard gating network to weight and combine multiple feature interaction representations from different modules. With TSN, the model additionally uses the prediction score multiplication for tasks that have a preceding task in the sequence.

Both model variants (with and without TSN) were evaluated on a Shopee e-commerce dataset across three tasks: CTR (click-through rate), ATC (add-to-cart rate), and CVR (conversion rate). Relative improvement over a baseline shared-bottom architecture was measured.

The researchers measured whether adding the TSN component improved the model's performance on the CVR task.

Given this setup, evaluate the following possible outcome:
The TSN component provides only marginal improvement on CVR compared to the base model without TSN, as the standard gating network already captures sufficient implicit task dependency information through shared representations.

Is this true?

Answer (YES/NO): YES